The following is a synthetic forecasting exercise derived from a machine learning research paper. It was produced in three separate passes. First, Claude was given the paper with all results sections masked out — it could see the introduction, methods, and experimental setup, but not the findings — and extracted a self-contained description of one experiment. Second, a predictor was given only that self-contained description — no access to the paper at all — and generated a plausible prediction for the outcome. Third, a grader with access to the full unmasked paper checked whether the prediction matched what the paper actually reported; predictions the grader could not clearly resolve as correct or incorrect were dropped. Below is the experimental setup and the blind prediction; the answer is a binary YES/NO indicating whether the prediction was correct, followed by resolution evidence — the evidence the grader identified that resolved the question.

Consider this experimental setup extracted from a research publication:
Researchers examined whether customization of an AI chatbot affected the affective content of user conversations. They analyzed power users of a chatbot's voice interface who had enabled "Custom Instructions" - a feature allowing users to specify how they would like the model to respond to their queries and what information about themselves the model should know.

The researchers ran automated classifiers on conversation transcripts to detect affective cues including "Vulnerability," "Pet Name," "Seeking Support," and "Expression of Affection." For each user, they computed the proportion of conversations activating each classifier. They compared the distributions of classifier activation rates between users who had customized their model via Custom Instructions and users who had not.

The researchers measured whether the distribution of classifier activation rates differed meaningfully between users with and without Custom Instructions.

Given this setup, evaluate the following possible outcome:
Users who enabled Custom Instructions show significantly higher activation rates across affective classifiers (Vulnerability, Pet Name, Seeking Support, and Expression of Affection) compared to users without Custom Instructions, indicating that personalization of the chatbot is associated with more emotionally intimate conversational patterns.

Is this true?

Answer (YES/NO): NO